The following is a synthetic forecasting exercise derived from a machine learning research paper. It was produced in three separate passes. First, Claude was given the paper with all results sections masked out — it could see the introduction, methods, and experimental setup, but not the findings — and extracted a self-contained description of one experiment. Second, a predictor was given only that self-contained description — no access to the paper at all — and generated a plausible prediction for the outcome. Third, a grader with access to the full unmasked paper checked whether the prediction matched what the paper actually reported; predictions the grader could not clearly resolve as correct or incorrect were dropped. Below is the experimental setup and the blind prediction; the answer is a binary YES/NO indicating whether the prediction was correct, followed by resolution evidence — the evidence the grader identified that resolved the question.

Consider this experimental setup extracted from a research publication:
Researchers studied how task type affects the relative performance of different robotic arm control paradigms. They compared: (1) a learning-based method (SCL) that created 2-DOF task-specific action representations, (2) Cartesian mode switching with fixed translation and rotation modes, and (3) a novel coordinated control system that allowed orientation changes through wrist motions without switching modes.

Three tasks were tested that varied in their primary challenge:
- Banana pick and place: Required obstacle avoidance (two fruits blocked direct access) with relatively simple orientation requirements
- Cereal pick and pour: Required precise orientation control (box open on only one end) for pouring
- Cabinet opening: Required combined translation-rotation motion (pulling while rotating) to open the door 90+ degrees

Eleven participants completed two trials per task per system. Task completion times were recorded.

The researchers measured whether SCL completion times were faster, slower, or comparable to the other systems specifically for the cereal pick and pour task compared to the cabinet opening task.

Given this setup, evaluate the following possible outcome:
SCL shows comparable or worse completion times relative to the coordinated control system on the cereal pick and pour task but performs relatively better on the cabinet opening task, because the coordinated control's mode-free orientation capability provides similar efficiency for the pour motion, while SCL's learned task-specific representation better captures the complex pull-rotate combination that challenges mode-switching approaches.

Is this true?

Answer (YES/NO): NO